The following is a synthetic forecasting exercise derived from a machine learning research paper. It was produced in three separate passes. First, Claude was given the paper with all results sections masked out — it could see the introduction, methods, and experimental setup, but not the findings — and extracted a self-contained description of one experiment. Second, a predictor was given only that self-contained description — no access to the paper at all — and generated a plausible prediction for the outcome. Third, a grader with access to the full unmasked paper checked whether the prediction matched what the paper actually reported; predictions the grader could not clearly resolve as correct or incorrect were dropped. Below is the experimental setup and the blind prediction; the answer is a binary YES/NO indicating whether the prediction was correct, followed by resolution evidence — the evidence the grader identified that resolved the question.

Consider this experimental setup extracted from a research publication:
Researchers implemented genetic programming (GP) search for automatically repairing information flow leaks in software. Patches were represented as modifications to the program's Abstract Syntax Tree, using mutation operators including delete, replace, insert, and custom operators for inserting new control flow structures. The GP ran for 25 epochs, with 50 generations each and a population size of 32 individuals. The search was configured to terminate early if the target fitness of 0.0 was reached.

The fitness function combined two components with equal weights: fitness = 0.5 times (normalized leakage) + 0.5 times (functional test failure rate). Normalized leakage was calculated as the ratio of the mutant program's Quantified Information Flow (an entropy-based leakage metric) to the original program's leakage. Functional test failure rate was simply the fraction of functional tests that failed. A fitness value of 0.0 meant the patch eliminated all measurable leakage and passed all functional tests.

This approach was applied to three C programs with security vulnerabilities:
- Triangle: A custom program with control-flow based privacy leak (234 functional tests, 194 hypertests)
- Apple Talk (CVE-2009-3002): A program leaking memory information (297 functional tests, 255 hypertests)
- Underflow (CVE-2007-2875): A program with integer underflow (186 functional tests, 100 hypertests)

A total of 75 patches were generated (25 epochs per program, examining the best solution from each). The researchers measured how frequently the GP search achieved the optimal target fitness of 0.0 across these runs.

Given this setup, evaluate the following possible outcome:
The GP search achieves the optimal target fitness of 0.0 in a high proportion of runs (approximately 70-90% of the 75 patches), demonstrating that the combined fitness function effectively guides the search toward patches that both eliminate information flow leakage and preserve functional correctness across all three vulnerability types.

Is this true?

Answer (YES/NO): NO